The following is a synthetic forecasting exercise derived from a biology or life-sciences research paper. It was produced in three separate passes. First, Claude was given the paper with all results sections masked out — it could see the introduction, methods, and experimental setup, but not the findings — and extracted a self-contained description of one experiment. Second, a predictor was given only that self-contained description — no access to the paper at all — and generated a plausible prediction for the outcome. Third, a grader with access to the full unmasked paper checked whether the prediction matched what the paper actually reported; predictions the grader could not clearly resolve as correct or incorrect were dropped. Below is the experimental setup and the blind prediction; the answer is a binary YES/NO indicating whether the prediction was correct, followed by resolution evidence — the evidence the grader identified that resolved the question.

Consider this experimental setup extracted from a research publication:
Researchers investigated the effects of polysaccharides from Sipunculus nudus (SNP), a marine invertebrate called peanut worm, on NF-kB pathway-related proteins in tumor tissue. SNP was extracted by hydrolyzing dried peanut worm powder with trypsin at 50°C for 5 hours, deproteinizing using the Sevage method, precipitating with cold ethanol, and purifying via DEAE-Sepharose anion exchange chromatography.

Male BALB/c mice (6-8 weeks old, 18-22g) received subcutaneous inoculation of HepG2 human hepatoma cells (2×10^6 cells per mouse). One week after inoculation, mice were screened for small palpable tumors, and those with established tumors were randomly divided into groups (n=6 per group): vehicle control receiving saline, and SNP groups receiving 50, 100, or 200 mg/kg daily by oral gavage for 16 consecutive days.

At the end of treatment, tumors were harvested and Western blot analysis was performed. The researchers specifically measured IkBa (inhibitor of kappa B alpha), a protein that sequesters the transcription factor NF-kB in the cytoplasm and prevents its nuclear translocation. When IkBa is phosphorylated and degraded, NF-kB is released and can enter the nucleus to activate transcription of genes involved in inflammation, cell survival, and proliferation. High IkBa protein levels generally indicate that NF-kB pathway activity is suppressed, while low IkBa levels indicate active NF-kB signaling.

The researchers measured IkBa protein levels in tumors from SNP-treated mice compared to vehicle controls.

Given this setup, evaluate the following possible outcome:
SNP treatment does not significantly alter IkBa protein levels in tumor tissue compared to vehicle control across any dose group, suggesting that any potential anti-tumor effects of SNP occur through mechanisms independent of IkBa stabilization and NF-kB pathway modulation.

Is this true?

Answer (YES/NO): NO